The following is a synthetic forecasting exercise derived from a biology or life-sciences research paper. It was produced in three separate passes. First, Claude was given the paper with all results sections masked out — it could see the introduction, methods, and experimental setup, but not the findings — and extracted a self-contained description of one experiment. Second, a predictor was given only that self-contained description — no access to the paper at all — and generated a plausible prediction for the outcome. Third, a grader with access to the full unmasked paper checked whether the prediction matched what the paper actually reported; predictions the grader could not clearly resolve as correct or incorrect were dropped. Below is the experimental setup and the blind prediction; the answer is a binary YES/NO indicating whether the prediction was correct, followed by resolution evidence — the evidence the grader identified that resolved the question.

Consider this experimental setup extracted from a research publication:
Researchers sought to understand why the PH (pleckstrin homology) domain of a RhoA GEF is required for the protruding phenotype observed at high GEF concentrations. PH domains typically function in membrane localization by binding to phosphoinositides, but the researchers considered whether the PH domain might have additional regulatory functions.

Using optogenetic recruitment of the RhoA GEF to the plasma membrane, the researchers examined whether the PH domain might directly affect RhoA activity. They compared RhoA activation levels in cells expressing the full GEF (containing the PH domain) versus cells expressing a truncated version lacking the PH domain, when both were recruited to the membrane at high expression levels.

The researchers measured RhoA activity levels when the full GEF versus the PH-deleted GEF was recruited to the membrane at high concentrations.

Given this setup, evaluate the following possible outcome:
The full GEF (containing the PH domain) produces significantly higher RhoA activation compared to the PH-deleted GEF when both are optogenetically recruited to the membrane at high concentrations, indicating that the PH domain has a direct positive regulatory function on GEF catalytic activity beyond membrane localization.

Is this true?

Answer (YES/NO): NO